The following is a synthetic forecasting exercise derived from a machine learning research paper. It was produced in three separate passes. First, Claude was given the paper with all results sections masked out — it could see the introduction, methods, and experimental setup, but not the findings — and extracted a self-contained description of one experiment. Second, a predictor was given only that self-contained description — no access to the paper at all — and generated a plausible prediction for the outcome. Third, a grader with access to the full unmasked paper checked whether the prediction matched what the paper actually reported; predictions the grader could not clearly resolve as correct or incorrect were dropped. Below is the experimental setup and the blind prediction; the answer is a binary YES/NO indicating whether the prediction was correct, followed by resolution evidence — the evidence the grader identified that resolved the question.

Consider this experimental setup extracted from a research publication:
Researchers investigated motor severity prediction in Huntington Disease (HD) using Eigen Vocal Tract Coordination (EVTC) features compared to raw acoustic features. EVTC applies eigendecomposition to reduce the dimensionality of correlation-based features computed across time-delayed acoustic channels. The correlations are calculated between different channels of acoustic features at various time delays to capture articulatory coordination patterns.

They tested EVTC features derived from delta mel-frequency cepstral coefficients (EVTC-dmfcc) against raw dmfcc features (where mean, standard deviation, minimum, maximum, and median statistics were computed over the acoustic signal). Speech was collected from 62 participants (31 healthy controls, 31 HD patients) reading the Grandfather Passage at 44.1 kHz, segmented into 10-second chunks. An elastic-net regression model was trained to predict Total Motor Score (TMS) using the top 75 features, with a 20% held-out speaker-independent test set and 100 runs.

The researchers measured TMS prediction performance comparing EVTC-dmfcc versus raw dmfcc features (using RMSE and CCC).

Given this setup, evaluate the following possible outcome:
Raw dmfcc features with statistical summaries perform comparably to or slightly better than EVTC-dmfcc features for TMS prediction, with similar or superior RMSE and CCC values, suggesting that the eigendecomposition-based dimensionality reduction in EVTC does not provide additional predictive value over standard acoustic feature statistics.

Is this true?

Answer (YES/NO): YES